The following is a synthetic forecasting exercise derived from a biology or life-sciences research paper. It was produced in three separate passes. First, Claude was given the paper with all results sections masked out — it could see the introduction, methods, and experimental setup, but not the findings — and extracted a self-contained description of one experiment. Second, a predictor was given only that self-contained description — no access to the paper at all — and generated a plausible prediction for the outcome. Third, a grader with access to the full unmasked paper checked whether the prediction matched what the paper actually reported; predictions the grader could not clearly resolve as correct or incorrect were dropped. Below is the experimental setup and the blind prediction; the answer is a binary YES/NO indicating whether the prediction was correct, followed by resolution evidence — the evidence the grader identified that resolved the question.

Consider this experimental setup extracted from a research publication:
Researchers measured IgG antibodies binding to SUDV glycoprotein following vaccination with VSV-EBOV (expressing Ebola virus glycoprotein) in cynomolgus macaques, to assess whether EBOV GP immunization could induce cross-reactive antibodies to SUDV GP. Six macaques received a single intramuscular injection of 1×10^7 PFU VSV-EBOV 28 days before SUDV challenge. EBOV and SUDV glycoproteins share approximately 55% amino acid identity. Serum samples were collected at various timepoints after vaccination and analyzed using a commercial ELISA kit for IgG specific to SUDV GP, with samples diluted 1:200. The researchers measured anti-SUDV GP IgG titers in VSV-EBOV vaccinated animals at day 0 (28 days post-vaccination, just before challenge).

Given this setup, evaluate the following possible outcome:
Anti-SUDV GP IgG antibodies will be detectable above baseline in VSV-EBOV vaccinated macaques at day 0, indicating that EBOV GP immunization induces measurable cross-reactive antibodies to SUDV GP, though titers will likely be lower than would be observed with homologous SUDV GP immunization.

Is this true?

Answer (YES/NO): YES